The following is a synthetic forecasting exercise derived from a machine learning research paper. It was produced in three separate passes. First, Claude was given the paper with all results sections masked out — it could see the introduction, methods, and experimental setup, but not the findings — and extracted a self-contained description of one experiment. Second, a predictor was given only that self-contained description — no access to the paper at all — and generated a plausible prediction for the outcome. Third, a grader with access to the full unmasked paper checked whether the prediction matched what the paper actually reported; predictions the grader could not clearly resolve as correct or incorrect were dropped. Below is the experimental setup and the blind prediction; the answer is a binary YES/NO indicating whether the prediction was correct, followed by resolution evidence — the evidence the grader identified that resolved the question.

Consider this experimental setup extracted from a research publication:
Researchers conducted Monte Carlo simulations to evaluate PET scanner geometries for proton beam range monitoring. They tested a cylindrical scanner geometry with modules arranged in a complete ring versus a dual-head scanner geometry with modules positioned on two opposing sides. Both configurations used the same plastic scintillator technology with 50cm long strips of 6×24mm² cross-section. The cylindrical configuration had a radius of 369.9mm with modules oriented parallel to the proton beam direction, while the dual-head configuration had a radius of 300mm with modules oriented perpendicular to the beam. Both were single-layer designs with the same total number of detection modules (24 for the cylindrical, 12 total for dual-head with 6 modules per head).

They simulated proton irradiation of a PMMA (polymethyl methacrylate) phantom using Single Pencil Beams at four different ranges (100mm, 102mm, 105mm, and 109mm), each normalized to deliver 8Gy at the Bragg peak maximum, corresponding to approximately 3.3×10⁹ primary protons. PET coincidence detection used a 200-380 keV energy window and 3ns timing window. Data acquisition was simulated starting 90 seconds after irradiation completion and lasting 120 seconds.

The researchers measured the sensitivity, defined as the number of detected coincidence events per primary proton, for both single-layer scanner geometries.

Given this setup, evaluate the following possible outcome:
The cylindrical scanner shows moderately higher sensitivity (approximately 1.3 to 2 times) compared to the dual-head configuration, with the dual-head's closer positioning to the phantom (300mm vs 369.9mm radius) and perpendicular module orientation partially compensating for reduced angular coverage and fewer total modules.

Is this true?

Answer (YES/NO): NO